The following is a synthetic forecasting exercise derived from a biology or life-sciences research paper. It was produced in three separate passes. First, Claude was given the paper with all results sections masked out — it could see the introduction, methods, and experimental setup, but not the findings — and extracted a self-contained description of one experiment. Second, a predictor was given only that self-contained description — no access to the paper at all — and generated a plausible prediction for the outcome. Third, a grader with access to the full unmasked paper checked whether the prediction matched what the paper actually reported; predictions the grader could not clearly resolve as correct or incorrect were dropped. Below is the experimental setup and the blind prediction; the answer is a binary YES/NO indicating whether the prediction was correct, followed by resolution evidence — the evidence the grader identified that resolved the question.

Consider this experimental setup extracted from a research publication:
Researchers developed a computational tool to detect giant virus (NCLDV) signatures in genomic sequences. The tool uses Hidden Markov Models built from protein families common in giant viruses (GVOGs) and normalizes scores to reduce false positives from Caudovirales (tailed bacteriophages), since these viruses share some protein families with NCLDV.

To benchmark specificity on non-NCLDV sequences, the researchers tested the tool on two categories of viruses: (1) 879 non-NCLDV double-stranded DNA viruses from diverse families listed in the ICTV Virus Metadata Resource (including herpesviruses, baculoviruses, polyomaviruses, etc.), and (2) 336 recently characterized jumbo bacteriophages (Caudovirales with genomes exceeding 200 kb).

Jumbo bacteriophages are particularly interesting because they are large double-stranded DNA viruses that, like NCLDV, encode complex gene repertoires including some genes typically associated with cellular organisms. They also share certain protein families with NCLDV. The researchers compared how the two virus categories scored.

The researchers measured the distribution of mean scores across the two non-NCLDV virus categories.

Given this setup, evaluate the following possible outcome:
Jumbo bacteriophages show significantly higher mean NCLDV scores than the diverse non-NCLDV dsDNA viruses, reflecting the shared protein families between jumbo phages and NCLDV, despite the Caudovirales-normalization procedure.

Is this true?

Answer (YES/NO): YES